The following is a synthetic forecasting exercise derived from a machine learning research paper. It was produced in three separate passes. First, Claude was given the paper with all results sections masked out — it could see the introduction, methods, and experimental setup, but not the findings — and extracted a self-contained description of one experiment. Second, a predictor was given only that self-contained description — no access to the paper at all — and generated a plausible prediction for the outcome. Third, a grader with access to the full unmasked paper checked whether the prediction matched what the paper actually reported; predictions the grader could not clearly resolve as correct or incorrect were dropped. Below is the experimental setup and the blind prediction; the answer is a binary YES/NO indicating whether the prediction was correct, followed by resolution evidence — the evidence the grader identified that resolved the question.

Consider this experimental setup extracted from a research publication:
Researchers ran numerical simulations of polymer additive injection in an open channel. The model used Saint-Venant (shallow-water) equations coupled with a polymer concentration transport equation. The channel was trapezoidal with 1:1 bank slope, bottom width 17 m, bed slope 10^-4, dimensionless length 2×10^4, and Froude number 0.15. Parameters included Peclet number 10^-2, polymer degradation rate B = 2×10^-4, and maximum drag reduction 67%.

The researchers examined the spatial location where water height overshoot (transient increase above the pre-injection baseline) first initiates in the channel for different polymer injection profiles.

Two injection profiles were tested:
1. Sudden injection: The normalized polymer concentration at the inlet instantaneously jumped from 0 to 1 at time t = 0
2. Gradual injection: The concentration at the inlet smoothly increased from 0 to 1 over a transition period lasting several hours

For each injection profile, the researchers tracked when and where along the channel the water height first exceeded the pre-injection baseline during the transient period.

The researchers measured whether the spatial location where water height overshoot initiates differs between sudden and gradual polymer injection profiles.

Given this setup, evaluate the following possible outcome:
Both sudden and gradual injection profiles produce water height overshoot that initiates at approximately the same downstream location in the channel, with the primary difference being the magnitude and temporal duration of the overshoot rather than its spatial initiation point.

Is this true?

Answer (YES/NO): NO